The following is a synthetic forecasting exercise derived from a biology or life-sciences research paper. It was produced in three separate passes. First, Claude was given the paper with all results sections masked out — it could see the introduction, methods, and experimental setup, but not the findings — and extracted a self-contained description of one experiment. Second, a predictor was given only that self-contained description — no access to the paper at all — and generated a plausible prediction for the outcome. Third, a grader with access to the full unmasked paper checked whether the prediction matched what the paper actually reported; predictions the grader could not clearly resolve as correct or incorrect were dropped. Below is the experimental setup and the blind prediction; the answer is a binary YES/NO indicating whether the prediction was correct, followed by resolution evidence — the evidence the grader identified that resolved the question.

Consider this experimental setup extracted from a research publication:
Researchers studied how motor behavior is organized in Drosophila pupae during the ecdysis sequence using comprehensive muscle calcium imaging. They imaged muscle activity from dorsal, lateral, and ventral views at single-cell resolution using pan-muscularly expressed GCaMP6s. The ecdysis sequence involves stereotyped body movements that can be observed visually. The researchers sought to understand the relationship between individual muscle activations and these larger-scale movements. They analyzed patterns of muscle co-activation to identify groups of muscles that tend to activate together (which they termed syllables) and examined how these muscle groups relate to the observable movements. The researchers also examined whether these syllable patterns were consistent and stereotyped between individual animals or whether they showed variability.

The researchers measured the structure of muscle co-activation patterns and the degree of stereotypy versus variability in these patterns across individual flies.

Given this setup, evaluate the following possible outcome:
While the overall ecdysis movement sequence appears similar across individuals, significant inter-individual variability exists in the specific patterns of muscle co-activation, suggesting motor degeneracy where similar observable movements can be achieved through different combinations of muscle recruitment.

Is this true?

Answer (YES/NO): YES